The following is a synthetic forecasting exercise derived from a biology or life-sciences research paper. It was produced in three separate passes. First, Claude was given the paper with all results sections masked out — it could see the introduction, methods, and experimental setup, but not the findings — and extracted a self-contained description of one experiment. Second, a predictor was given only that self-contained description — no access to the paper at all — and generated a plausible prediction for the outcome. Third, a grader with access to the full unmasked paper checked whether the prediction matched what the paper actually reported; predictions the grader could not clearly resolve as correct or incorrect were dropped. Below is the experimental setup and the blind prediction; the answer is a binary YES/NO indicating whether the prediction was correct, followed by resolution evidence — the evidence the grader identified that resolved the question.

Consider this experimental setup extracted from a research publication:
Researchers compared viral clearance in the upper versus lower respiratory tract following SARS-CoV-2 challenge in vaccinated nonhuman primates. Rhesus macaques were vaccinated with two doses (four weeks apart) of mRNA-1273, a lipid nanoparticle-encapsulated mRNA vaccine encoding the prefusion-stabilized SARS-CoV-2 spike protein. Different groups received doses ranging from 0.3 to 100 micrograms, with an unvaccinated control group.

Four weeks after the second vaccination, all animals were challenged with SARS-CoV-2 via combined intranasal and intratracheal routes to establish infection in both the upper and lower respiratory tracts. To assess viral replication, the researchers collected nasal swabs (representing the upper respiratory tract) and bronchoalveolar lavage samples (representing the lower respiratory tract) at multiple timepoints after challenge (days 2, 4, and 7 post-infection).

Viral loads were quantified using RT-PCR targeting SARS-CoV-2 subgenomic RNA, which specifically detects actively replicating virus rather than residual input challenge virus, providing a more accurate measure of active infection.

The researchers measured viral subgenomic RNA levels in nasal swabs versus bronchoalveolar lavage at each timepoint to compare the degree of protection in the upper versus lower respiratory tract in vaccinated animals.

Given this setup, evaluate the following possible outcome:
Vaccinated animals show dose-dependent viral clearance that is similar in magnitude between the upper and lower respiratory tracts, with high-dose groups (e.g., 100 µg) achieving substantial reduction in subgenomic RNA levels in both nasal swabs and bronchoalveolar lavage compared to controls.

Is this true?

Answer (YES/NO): NO